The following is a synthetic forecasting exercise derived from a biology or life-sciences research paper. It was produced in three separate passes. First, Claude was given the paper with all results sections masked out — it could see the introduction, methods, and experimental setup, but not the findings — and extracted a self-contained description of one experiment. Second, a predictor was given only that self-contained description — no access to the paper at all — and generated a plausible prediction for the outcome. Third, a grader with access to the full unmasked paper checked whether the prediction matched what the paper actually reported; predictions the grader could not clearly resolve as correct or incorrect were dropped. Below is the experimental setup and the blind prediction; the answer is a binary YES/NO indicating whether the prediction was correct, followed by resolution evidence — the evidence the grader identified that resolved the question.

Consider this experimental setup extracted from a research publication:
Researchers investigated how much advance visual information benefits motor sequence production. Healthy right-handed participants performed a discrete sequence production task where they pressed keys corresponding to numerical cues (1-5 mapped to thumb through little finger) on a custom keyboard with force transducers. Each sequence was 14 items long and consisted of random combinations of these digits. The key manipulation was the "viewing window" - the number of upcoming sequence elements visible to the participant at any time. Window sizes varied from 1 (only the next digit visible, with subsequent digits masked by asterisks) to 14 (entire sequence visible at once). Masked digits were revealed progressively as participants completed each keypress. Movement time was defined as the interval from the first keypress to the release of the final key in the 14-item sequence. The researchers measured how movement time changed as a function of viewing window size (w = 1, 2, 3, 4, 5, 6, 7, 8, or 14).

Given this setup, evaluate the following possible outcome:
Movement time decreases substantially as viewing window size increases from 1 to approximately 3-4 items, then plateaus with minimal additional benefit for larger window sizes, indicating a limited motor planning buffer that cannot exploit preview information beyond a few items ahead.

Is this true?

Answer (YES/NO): YES